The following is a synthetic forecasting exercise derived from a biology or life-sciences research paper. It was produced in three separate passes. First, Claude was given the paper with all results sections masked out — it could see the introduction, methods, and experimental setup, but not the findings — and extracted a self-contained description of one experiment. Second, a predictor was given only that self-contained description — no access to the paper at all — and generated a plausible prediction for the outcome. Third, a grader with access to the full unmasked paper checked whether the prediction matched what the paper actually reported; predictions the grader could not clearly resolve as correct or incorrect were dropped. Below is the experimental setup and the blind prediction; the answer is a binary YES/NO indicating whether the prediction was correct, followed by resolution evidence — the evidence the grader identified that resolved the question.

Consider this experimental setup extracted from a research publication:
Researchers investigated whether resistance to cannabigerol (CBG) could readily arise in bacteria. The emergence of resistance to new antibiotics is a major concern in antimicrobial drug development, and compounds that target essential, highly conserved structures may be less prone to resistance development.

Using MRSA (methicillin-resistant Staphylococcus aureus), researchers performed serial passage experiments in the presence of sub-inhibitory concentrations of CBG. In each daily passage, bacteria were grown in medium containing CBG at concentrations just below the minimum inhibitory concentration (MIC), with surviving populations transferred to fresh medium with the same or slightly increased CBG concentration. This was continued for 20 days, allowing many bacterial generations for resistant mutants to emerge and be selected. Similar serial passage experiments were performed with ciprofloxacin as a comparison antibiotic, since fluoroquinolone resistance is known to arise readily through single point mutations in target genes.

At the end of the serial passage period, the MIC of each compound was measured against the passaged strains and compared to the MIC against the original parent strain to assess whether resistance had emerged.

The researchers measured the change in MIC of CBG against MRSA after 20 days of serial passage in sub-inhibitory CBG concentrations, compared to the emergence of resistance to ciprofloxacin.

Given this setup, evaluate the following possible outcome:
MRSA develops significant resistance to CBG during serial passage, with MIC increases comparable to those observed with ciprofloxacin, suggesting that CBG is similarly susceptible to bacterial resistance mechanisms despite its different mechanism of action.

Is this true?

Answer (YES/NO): NO